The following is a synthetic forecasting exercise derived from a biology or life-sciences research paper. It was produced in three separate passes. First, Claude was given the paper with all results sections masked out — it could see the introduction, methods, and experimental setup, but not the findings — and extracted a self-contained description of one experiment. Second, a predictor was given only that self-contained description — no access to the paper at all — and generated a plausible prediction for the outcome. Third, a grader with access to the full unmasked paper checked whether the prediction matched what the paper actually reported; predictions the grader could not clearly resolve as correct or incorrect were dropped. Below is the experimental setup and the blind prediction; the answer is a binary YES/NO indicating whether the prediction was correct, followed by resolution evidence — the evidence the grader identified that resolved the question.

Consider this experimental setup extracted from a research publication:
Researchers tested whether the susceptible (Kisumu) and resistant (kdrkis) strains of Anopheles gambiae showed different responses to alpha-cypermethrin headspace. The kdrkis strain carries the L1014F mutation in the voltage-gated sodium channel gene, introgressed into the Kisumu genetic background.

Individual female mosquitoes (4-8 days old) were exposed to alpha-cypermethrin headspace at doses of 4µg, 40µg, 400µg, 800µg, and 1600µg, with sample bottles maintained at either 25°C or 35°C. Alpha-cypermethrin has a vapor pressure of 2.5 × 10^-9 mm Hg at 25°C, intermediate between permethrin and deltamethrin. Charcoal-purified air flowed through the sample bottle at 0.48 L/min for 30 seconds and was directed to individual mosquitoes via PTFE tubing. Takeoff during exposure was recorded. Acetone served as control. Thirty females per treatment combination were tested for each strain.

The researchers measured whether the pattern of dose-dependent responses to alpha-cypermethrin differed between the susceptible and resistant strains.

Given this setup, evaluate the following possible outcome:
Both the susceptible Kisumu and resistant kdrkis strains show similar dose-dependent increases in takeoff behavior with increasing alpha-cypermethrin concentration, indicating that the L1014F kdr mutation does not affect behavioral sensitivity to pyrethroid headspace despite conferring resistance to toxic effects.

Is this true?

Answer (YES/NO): NO